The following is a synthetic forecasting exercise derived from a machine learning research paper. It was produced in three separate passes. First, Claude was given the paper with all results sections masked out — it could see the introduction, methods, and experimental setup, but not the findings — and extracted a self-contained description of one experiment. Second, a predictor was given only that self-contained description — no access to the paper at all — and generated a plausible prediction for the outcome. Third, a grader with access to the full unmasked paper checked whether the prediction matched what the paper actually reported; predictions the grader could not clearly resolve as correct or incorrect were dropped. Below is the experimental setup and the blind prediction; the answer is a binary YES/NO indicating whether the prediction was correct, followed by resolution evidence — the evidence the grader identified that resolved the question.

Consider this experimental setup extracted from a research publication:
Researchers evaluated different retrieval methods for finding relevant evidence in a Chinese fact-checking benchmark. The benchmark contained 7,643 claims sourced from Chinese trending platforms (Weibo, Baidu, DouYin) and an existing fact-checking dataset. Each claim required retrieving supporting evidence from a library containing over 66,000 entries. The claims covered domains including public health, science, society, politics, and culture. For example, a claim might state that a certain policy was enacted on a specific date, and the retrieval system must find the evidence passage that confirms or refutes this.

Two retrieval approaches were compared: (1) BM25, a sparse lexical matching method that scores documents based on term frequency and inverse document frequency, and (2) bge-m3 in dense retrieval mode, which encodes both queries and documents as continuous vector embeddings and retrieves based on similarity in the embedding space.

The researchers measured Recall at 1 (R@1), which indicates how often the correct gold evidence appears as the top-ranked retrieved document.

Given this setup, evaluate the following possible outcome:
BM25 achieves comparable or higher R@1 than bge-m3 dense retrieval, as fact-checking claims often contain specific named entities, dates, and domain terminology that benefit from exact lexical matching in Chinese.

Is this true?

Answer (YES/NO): NO